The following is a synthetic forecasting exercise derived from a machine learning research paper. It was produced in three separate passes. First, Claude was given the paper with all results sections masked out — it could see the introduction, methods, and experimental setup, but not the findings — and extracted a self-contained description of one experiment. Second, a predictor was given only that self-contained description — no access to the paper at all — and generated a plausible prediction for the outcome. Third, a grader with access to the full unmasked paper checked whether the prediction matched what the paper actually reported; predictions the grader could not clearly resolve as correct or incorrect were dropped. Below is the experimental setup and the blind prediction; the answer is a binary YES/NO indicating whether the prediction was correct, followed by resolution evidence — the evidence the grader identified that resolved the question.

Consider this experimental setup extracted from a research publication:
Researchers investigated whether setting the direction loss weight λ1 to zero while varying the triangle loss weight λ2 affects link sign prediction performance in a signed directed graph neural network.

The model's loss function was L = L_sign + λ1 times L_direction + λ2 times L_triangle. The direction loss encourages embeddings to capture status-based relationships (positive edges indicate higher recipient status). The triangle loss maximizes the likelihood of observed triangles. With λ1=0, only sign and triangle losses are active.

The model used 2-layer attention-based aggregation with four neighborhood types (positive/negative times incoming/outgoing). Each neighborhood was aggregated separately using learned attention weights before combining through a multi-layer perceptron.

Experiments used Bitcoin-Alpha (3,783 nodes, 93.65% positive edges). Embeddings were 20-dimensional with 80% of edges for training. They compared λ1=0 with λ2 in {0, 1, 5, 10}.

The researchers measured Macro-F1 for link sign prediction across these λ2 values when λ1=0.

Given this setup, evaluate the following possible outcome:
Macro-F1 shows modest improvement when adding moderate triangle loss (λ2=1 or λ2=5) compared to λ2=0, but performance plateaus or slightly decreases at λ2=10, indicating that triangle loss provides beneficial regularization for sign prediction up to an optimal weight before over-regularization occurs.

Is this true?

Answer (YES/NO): NO